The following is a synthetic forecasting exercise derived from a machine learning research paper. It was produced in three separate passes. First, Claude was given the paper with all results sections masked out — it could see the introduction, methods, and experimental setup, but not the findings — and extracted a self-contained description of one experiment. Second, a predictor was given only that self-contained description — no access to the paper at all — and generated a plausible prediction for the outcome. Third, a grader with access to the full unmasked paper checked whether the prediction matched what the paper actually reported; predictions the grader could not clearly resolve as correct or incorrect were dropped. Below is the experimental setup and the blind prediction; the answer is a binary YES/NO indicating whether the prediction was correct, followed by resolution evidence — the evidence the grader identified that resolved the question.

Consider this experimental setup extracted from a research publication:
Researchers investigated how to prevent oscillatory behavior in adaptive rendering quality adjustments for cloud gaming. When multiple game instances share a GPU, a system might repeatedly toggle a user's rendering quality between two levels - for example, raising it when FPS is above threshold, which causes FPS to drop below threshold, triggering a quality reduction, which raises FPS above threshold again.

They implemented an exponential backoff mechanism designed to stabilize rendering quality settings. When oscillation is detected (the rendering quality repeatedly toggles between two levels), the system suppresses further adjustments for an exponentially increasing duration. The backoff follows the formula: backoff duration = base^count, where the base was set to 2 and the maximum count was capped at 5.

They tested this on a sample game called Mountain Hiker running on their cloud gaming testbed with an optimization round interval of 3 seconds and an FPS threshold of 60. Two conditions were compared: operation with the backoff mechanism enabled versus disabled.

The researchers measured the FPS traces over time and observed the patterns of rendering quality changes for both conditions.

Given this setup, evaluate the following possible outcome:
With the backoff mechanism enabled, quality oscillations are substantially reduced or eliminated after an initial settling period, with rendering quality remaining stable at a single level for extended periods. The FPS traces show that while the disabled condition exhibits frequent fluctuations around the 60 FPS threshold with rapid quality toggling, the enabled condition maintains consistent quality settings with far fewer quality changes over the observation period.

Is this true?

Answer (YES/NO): YES